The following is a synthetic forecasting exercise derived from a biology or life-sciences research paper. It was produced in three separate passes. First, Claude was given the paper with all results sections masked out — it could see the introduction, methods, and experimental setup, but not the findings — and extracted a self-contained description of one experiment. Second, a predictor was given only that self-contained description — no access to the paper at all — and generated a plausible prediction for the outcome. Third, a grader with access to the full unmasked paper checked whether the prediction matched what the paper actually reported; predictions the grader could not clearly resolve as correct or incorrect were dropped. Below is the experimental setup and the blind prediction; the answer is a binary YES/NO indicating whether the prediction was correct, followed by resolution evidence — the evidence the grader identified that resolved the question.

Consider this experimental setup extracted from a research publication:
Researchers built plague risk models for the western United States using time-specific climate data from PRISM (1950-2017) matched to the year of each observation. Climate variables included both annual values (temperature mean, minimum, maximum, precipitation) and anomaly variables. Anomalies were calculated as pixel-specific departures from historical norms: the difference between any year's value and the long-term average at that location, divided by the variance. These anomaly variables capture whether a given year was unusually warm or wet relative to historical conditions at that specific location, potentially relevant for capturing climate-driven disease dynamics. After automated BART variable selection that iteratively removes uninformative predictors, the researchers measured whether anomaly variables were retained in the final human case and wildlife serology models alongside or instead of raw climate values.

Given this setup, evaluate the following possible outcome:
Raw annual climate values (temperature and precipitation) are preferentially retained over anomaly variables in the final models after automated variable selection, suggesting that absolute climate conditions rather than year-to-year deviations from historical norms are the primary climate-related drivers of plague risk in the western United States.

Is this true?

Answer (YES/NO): NO